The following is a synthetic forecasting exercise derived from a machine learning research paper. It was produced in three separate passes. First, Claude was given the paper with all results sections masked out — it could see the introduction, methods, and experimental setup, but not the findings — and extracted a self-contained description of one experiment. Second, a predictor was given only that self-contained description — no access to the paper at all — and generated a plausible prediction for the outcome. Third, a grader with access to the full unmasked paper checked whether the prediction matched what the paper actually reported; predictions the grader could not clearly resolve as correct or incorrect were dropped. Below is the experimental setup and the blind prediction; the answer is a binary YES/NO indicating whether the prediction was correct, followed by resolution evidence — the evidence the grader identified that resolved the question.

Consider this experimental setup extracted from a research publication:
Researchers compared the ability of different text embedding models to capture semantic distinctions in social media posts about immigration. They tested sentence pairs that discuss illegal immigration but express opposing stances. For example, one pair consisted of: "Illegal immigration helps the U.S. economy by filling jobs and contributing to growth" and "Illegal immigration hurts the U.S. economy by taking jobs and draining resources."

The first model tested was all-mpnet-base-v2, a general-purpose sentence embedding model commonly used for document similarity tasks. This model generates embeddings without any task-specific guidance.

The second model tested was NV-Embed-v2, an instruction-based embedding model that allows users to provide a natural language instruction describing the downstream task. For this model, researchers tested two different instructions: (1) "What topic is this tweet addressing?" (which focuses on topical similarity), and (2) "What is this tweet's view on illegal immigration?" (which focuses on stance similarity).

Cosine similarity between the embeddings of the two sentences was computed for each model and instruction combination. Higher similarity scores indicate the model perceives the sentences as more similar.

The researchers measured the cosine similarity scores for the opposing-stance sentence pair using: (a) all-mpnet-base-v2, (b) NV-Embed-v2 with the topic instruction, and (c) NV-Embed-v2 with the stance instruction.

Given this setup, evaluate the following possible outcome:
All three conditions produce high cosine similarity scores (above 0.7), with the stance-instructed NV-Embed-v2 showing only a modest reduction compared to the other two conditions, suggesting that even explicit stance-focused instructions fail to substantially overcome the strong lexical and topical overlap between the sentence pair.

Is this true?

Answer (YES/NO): NO